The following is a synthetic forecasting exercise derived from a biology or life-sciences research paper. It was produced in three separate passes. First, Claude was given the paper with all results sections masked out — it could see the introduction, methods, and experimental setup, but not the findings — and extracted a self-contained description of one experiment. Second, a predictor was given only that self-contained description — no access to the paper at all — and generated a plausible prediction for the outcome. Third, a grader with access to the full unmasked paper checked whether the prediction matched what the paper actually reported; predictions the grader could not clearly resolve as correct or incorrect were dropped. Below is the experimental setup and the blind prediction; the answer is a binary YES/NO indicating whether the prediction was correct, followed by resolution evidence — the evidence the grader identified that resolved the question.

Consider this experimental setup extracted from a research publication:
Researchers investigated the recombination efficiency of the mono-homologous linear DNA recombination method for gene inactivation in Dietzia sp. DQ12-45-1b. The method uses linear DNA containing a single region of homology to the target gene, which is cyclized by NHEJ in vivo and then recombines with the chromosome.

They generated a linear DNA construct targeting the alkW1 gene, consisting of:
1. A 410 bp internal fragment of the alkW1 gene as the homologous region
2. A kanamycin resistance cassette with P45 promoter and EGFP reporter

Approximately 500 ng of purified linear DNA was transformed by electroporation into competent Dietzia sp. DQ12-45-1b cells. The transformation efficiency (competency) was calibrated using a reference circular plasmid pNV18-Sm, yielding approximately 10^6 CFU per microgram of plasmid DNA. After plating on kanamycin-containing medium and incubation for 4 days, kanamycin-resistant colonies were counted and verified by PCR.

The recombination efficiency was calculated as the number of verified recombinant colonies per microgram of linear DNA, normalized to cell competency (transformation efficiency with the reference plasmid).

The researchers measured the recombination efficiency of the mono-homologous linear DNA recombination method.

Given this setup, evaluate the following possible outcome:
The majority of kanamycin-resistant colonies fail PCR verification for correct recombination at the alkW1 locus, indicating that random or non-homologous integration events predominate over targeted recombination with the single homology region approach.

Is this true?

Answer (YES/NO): NO